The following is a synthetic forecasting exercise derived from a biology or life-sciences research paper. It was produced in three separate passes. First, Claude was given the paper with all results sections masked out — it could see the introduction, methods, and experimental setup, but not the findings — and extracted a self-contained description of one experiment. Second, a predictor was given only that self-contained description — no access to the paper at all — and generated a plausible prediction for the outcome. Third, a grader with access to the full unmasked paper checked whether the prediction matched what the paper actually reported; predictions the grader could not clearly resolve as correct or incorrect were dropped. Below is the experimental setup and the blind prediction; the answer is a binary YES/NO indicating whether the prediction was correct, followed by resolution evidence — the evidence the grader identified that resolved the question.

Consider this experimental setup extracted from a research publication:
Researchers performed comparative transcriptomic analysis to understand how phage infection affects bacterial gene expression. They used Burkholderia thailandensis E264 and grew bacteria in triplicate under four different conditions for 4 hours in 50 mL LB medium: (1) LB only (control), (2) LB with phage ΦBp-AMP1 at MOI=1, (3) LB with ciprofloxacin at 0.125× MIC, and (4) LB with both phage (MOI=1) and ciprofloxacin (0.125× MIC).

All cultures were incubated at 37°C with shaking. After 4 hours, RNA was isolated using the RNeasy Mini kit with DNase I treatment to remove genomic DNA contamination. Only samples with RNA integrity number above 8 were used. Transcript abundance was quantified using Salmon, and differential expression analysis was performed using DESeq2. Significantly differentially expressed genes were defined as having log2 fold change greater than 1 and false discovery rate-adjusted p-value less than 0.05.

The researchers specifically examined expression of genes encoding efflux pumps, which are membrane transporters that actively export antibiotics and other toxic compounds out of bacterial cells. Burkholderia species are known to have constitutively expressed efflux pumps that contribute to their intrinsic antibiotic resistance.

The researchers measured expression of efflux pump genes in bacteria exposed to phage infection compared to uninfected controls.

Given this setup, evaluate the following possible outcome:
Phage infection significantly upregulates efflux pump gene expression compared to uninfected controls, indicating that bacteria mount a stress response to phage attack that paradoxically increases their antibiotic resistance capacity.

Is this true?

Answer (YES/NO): NO